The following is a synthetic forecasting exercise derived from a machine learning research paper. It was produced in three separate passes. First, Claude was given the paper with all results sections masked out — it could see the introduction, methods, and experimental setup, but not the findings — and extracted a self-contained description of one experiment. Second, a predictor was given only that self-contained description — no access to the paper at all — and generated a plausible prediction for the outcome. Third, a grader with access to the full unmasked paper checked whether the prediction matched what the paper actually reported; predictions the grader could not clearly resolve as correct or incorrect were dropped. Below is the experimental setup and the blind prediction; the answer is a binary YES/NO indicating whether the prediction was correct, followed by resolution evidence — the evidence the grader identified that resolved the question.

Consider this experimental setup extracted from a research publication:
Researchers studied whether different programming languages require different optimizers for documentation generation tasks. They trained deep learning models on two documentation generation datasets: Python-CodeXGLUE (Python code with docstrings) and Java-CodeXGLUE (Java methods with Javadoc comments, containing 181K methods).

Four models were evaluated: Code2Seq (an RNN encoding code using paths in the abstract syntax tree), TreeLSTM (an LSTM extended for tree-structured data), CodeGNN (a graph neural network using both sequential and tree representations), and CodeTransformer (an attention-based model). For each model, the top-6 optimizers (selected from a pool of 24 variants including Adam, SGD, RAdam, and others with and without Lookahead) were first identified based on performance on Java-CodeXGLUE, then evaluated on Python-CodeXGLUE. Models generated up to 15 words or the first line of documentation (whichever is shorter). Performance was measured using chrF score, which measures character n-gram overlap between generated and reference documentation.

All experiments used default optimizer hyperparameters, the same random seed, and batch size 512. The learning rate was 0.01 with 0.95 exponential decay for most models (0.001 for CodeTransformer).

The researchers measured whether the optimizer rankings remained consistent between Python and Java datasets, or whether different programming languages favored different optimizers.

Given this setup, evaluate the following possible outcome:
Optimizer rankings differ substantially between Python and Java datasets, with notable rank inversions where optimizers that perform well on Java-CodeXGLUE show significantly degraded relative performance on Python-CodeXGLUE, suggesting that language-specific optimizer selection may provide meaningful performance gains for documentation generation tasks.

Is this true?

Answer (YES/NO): NO